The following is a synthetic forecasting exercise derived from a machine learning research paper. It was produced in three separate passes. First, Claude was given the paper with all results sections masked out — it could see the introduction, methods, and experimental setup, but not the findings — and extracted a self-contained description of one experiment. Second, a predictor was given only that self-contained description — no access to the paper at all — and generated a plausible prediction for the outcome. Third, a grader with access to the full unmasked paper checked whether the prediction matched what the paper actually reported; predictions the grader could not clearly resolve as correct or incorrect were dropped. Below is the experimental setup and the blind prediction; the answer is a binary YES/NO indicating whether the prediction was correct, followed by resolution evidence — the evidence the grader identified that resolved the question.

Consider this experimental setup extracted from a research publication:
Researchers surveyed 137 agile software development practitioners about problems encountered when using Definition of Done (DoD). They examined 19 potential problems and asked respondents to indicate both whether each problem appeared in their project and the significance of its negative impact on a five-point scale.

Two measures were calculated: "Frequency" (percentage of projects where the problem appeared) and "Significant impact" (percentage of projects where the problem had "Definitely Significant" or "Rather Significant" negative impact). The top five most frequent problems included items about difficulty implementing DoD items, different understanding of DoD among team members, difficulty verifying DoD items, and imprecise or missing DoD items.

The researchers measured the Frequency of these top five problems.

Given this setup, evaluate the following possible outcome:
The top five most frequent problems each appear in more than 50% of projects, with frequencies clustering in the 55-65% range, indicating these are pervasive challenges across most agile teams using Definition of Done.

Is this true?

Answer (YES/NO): NO